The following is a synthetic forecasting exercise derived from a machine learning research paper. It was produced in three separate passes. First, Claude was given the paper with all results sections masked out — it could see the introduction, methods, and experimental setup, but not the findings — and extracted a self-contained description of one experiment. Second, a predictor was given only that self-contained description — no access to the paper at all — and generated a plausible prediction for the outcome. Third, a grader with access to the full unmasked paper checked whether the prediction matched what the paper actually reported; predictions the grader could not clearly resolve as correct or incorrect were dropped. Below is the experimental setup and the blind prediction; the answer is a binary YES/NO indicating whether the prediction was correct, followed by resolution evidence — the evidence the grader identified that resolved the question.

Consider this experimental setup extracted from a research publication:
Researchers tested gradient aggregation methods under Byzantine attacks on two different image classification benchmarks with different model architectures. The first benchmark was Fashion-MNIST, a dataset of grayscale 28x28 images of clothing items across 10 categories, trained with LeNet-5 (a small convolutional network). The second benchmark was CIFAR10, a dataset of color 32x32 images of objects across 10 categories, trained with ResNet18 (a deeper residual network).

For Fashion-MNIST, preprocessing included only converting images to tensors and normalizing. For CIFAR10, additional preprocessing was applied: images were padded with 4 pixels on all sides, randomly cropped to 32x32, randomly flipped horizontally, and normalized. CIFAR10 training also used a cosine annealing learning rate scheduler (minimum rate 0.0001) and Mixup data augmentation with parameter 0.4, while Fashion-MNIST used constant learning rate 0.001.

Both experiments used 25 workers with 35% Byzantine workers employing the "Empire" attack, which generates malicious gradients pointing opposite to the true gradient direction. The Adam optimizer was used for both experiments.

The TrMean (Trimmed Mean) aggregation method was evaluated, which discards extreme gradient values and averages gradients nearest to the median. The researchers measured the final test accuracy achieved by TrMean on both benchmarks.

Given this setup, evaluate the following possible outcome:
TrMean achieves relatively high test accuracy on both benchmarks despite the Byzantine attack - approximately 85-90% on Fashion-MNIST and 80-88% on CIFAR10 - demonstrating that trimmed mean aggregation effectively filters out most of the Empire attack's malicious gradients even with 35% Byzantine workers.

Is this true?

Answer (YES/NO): NO